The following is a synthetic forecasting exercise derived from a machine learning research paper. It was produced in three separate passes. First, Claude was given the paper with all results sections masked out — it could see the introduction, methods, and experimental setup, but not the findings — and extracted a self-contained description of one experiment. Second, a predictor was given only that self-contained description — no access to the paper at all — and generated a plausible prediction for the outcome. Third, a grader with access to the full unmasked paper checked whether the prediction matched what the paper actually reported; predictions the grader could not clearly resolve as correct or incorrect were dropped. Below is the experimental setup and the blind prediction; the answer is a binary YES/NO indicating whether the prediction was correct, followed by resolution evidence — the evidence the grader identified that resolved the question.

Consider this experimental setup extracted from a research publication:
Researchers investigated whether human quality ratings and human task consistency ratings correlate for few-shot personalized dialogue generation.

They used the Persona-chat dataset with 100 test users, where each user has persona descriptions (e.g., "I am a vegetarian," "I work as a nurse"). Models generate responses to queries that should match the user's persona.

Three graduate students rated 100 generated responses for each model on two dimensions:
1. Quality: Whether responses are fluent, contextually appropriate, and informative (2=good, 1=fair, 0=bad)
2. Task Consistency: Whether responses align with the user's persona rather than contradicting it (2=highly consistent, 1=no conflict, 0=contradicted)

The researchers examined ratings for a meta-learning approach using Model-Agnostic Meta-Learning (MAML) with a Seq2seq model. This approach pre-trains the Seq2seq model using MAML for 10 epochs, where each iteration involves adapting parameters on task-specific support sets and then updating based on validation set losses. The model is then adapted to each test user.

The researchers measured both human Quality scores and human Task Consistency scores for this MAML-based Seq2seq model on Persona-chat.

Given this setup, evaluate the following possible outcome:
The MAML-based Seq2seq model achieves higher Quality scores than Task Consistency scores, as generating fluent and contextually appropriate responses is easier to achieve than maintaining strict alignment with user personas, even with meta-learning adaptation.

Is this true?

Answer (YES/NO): YES